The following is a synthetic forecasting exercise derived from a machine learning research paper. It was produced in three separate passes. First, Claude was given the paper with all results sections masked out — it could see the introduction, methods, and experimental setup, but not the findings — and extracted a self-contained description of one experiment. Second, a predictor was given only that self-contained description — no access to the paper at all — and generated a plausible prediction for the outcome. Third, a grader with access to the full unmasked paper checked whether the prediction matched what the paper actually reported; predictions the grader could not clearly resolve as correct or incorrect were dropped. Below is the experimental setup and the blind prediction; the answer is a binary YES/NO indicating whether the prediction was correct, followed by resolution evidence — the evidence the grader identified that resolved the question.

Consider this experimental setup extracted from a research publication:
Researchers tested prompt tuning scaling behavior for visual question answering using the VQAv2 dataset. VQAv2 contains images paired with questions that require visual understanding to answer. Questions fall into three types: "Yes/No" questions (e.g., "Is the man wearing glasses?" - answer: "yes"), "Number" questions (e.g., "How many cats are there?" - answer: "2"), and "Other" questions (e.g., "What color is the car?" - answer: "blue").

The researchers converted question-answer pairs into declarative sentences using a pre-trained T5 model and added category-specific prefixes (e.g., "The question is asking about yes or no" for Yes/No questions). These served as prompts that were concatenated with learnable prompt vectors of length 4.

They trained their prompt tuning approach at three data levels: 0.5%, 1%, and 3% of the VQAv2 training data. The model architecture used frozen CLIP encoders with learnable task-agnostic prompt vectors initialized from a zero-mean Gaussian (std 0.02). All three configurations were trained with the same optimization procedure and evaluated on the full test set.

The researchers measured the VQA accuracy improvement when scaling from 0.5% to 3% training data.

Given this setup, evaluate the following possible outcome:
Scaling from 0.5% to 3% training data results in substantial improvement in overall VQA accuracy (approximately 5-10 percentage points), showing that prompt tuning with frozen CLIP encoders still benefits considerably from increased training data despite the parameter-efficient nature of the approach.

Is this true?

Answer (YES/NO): NO